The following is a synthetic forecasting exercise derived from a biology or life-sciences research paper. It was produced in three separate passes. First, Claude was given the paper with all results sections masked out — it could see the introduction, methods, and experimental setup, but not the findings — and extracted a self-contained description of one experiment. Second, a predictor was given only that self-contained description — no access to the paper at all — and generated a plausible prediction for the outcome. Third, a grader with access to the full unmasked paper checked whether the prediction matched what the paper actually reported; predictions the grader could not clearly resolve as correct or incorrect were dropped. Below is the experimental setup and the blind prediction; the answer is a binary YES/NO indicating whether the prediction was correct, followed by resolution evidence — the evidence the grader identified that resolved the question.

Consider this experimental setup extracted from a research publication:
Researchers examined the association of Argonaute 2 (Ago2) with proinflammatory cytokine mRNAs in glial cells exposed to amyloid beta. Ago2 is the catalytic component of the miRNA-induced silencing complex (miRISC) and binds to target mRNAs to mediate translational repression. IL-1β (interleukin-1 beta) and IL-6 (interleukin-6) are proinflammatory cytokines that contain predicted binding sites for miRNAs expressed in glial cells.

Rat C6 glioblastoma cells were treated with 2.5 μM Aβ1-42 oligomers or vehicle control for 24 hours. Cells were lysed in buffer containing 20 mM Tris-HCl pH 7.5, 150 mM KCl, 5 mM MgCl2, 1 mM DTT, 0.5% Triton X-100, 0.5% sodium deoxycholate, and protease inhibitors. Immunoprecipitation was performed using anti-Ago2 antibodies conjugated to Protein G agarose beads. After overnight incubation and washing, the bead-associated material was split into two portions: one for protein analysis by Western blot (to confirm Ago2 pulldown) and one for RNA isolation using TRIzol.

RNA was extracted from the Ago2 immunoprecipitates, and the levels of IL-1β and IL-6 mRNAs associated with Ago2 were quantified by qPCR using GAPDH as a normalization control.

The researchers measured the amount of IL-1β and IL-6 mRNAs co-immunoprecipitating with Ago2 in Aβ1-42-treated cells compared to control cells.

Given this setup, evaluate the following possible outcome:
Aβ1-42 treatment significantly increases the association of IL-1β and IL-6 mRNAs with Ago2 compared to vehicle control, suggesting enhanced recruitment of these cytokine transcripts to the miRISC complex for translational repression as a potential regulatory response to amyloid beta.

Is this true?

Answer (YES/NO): NO